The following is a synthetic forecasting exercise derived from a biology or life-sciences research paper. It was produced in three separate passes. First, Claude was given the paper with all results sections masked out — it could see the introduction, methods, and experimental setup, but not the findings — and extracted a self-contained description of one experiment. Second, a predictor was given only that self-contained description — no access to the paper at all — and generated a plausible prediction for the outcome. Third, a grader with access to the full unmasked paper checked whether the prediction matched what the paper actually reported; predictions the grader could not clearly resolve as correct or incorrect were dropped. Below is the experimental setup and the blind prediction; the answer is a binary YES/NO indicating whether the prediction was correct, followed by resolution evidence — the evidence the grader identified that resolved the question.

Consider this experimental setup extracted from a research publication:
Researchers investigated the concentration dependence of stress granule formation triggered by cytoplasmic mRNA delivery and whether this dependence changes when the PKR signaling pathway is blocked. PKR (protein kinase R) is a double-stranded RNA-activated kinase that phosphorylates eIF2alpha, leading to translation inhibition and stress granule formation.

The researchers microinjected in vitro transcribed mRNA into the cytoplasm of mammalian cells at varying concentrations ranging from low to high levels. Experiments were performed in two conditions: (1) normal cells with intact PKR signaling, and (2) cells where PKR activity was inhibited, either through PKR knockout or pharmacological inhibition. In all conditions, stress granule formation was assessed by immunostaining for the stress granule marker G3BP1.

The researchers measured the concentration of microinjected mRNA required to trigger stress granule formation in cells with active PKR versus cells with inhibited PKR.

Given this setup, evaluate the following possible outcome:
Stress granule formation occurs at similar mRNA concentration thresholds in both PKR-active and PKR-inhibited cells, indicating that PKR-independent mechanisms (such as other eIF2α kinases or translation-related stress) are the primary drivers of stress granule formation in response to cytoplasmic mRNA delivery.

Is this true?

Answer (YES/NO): NO